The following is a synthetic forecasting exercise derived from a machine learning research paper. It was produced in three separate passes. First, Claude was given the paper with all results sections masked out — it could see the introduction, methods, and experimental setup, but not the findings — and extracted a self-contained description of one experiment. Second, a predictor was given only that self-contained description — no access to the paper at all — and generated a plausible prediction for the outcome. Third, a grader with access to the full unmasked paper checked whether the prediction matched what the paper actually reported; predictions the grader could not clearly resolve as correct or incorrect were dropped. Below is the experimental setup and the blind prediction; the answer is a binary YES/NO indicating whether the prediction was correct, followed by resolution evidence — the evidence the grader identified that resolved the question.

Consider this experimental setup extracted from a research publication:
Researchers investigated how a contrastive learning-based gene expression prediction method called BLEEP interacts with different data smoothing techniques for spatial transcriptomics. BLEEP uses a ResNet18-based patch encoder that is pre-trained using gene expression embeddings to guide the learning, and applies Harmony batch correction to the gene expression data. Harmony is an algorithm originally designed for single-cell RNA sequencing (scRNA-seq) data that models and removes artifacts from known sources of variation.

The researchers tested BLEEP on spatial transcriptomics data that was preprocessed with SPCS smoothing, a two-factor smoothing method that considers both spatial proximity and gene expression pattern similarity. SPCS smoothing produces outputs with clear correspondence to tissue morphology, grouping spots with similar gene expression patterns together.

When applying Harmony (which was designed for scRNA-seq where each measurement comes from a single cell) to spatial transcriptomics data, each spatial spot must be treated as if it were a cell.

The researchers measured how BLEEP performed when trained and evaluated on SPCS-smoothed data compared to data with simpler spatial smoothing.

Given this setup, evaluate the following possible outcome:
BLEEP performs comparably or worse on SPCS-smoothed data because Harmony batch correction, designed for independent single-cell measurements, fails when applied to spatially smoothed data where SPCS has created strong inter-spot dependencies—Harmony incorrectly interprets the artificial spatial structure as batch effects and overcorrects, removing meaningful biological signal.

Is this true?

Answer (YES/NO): YES